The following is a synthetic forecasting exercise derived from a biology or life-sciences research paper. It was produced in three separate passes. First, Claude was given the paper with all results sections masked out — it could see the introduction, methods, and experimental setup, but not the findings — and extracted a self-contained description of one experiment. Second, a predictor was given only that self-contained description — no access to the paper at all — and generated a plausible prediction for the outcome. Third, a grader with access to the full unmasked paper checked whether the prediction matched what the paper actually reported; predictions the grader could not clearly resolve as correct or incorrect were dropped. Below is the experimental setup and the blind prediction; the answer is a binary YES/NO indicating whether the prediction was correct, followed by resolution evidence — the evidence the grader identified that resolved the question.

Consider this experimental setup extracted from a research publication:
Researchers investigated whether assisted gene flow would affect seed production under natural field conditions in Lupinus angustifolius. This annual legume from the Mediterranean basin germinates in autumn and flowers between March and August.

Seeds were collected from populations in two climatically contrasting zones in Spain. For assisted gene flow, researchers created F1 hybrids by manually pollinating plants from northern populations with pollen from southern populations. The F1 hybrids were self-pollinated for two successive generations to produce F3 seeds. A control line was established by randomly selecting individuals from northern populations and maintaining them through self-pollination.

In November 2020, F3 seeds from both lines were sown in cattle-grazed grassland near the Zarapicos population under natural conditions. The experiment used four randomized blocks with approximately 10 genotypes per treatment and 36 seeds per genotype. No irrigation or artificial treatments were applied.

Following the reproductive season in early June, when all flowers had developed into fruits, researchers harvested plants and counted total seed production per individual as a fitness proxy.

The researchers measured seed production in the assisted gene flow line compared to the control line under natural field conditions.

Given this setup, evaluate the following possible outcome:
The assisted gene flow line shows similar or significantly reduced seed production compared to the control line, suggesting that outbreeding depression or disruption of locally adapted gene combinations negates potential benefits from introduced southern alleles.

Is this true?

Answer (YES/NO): YES